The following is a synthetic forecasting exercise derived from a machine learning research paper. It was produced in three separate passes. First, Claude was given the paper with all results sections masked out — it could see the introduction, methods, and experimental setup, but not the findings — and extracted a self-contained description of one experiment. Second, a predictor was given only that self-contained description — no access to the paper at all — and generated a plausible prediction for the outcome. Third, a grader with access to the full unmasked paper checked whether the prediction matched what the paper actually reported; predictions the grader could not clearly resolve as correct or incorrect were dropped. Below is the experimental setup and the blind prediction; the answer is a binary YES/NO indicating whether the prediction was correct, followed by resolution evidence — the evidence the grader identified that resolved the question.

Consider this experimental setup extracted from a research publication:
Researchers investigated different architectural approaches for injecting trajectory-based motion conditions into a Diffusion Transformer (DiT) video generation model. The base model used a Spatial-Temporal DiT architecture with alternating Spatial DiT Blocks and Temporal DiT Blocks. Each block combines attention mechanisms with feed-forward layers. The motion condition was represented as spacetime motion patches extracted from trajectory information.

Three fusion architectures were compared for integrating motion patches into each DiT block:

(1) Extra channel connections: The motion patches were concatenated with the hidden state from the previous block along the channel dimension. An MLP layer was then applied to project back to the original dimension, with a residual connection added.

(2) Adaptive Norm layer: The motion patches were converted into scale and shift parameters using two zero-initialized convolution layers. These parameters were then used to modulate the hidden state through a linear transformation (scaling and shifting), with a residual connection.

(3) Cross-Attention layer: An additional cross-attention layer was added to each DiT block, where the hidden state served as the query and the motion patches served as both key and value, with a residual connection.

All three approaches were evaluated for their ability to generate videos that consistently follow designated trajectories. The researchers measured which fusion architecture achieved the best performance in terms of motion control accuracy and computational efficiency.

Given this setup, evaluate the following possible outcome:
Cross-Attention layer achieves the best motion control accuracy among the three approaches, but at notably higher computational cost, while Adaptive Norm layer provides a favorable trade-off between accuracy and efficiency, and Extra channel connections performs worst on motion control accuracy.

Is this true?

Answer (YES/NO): NO